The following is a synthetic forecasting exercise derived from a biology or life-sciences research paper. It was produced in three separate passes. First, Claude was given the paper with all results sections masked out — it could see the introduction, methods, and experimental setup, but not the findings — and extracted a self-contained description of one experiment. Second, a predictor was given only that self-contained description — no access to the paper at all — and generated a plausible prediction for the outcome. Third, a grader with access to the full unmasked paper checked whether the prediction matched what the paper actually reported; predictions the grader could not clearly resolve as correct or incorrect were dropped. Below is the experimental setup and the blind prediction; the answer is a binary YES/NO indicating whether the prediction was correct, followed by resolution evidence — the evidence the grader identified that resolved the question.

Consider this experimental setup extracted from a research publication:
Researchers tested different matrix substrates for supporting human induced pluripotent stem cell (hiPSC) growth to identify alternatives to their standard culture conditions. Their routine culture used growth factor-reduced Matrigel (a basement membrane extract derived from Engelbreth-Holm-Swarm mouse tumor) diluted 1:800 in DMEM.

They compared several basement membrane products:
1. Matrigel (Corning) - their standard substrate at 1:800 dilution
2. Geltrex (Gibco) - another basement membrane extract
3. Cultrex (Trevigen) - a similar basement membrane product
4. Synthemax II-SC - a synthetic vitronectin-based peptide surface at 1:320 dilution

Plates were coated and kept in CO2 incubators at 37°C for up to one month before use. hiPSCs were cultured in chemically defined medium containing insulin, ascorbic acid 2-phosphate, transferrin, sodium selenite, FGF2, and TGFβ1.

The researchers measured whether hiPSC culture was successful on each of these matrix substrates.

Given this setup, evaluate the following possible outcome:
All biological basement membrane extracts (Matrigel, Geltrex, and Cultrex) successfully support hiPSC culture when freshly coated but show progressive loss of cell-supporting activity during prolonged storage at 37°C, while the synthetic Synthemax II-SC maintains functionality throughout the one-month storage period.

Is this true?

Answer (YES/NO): NO